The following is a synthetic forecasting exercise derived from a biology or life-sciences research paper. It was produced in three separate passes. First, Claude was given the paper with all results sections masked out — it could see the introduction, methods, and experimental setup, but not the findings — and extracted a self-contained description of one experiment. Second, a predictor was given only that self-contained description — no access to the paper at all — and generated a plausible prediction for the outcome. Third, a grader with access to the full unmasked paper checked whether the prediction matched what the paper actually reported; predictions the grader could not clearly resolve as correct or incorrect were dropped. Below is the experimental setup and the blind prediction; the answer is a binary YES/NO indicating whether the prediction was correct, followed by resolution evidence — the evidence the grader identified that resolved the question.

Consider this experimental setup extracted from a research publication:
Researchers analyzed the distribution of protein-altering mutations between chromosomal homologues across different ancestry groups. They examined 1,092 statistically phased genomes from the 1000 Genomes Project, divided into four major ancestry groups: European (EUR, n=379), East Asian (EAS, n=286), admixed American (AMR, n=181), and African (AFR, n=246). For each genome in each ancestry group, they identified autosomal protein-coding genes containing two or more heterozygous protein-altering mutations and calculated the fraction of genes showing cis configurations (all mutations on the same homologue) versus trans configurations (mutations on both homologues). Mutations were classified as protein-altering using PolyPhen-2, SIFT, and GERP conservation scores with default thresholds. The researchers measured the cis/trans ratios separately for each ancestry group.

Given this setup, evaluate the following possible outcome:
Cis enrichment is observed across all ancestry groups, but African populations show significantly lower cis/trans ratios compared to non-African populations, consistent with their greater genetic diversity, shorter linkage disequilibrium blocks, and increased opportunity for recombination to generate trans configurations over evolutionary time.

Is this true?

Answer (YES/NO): YES